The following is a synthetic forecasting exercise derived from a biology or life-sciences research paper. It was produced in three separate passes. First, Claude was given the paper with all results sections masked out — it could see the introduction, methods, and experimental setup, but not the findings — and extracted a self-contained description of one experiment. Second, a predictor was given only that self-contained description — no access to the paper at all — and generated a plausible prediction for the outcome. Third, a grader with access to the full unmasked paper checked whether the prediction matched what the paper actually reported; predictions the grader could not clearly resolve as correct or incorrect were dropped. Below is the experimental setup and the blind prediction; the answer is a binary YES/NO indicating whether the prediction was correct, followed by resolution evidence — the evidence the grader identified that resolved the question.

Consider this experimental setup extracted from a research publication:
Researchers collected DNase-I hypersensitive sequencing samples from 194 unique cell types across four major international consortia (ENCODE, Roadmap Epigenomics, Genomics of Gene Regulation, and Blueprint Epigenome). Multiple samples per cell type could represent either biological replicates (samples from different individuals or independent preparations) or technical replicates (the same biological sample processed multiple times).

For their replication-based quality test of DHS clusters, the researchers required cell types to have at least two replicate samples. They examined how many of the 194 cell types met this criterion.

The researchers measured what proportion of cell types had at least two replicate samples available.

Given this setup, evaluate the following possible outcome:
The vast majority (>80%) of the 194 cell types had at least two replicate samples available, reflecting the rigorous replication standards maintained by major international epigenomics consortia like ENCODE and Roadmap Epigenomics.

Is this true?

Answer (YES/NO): YES